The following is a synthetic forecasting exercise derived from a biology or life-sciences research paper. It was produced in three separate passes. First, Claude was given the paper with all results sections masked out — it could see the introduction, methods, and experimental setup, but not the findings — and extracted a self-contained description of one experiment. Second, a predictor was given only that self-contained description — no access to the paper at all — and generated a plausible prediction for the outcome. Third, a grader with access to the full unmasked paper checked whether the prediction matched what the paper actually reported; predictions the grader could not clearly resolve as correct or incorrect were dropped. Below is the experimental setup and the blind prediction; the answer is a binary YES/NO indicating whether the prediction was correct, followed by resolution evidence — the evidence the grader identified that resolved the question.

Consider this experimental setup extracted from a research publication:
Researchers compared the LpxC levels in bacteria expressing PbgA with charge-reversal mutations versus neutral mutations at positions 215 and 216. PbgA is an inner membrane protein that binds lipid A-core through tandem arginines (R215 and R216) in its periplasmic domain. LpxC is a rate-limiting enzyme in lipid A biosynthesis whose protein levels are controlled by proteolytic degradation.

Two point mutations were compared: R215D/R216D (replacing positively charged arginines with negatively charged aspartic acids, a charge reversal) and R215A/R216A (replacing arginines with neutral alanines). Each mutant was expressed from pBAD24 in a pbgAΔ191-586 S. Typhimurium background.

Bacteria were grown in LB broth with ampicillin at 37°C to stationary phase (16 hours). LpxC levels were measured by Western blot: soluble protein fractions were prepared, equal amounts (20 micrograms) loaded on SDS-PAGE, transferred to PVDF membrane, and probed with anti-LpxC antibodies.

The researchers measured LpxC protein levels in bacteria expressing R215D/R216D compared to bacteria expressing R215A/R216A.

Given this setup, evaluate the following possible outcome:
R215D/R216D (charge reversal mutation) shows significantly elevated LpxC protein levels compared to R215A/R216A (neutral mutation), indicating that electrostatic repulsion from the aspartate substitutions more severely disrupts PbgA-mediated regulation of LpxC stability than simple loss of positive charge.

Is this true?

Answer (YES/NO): YES